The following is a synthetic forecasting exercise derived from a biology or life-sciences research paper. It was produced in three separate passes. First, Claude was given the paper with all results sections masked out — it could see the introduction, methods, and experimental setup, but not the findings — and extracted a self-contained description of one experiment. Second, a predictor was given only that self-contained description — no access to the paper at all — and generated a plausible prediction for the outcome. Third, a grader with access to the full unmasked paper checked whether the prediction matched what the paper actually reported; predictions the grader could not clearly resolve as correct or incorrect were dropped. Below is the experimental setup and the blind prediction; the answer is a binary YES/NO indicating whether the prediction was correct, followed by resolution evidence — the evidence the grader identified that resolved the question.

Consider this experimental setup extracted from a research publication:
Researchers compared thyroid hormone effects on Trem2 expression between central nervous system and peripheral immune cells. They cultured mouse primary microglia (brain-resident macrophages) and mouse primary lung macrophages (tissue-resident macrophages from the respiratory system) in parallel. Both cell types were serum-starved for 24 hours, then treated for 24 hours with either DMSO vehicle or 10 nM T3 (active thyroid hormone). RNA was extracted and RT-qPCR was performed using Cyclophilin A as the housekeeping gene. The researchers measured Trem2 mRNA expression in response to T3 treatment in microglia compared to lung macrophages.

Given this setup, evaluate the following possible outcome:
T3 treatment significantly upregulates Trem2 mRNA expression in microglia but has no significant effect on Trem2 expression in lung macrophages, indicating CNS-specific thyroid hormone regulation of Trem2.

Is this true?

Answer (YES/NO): NO